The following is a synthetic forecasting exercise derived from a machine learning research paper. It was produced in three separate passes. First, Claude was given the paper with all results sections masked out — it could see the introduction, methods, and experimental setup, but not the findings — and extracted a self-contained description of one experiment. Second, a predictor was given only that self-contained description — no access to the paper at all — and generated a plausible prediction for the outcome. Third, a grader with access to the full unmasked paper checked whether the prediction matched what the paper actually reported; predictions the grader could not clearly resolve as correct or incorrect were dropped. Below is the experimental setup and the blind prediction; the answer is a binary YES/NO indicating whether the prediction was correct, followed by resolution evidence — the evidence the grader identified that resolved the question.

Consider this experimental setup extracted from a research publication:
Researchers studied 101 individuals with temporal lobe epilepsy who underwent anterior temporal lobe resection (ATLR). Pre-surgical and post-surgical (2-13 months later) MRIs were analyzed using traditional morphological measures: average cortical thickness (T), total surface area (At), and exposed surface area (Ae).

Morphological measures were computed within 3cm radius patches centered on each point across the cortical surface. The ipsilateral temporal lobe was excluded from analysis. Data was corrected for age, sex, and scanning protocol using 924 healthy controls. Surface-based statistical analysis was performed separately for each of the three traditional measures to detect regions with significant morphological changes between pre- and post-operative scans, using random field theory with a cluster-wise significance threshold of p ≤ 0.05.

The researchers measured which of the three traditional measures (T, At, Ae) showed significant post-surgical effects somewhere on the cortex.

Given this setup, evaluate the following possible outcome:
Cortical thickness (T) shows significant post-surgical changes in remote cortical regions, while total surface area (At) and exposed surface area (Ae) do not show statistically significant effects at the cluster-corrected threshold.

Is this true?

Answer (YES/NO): NO